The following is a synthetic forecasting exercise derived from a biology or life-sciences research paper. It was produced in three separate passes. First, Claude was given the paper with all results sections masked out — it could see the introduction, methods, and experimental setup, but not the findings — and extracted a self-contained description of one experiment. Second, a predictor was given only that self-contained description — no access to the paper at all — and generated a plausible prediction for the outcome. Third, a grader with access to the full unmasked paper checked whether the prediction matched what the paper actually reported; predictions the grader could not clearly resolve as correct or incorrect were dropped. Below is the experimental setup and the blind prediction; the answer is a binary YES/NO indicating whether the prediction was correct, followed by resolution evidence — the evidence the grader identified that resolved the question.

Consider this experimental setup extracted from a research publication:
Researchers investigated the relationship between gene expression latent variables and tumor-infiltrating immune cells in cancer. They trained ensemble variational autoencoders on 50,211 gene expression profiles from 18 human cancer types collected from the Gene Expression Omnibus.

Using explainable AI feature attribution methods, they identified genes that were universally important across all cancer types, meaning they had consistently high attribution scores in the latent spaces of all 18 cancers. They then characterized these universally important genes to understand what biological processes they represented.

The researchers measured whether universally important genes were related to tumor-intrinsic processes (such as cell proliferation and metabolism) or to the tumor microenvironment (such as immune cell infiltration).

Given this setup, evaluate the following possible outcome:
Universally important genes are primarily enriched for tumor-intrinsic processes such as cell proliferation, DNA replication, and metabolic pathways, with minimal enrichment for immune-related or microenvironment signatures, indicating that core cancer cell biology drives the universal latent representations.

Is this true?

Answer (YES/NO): NO